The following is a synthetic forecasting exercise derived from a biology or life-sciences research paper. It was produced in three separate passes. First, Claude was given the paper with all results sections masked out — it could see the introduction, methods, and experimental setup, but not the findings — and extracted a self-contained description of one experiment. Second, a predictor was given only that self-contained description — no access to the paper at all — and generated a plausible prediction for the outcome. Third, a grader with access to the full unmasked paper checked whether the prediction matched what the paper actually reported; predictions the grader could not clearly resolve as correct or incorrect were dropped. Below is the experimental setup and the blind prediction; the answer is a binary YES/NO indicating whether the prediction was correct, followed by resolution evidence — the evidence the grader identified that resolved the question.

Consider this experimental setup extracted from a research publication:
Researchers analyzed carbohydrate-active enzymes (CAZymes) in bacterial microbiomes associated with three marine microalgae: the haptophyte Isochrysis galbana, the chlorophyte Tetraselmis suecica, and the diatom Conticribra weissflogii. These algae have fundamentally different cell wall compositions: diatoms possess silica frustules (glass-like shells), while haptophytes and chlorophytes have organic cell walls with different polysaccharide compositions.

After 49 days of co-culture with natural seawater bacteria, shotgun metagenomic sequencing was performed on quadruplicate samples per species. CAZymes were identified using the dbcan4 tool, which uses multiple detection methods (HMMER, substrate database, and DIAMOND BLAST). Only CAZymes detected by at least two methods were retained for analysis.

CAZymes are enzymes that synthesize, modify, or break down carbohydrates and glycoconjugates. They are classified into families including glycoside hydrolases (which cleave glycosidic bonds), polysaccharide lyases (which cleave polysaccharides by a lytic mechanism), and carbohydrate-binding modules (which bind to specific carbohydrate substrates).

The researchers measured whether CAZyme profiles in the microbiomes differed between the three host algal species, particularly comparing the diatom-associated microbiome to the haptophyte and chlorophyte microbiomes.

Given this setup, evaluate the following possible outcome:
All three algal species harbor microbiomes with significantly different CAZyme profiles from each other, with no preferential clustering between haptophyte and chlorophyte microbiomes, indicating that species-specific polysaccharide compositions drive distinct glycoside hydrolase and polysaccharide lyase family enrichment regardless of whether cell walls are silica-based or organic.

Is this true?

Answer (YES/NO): NO